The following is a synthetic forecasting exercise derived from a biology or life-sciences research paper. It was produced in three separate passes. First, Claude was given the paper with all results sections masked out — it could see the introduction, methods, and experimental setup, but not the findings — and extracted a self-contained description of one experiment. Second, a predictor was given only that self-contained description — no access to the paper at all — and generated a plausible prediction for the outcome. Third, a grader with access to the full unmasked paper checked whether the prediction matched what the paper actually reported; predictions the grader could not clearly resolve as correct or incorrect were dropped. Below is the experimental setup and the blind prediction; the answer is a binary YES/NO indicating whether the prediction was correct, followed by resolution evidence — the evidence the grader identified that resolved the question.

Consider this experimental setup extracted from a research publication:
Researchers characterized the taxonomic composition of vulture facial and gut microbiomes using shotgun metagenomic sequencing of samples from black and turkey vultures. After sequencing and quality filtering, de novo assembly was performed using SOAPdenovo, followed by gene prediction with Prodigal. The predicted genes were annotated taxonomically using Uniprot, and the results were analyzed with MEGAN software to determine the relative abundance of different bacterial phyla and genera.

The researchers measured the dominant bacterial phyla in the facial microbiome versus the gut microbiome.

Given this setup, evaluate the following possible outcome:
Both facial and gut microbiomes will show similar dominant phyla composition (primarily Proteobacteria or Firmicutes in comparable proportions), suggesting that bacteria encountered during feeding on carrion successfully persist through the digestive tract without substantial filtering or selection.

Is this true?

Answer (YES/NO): NO